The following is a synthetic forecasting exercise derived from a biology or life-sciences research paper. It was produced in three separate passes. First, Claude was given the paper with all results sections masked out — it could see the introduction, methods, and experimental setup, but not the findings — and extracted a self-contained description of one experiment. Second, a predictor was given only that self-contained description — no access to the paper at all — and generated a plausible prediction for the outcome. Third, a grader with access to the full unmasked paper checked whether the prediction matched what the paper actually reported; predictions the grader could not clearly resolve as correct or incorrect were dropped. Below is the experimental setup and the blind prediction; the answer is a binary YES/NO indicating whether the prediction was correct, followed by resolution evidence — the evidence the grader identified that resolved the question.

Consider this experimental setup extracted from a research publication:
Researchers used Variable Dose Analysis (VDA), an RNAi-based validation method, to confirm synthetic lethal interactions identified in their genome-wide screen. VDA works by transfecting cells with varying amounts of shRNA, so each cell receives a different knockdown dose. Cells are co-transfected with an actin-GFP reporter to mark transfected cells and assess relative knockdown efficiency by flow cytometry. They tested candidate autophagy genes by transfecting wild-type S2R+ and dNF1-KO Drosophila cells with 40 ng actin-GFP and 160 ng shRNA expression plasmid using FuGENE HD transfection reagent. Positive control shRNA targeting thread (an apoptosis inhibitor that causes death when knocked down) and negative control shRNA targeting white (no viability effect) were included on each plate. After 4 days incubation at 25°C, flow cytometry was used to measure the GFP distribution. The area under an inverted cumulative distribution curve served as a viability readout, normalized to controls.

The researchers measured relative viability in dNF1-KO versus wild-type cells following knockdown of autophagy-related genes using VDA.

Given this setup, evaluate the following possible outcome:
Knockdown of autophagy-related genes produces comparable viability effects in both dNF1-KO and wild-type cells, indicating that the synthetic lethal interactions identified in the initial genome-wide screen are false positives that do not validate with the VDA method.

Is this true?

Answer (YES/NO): NO